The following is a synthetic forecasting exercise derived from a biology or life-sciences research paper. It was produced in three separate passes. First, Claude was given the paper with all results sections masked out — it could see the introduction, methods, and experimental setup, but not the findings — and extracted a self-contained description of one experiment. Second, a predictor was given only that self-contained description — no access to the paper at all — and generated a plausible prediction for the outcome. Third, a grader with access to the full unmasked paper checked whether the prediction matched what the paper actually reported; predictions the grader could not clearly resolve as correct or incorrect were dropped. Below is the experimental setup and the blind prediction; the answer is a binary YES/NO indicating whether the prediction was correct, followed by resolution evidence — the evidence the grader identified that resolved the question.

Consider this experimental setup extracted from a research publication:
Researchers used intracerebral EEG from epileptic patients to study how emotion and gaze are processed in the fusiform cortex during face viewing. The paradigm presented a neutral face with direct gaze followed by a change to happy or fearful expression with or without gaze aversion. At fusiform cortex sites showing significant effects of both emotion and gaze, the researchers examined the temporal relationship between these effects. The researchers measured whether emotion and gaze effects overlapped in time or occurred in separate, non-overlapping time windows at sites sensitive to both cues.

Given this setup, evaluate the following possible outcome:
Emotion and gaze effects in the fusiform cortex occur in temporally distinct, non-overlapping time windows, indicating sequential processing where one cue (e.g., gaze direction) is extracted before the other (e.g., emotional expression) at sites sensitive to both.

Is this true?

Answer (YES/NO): YES